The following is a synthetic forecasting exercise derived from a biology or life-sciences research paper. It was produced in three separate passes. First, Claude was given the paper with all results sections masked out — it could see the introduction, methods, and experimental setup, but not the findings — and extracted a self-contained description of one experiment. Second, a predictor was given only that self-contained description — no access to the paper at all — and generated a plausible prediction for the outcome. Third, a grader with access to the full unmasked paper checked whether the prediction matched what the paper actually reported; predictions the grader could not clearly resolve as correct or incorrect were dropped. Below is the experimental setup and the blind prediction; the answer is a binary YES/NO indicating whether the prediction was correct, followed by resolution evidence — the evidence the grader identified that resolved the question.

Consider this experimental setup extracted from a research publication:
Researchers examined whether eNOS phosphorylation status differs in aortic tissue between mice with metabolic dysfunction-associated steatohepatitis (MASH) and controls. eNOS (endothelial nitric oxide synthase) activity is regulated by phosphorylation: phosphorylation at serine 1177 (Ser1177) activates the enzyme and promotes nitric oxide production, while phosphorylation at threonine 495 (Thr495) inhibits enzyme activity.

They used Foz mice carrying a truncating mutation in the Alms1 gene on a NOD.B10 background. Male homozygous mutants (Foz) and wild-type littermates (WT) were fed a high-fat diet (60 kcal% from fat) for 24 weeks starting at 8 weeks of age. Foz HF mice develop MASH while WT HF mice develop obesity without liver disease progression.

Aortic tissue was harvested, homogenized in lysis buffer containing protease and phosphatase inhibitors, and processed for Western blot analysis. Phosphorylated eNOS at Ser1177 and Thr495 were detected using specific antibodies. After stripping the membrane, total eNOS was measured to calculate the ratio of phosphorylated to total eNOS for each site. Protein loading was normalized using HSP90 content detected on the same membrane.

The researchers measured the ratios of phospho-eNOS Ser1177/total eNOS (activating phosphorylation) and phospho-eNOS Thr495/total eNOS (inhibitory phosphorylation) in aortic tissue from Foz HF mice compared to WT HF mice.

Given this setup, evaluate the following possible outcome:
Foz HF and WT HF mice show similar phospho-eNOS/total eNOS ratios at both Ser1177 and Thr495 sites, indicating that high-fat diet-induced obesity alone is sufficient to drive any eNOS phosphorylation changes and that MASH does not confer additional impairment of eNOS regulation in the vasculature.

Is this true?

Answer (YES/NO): NO